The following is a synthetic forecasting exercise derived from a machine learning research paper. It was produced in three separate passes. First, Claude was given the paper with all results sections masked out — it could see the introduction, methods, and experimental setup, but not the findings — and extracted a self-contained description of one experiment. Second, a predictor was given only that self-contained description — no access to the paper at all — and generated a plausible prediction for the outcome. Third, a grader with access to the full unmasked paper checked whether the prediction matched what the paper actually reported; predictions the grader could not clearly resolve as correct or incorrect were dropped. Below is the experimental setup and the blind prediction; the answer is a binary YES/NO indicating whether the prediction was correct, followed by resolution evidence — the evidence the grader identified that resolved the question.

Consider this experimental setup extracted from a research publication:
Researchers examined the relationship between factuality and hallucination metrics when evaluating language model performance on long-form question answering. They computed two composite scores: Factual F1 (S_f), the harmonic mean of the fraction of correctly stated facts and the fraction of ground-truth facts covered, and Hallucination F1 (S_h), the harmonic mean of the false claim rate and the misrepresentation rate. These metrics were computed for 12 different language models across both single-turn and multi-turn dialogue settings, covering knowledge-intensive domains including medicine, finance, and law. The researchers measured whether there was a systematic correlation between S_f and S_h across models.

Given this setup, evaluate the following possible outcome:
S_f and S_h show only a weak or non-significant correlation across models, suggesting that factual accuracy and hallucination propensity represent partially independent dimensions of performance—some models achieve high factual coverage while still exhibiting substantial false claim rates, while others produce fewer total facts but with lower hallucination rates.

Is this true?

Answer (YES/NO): NO